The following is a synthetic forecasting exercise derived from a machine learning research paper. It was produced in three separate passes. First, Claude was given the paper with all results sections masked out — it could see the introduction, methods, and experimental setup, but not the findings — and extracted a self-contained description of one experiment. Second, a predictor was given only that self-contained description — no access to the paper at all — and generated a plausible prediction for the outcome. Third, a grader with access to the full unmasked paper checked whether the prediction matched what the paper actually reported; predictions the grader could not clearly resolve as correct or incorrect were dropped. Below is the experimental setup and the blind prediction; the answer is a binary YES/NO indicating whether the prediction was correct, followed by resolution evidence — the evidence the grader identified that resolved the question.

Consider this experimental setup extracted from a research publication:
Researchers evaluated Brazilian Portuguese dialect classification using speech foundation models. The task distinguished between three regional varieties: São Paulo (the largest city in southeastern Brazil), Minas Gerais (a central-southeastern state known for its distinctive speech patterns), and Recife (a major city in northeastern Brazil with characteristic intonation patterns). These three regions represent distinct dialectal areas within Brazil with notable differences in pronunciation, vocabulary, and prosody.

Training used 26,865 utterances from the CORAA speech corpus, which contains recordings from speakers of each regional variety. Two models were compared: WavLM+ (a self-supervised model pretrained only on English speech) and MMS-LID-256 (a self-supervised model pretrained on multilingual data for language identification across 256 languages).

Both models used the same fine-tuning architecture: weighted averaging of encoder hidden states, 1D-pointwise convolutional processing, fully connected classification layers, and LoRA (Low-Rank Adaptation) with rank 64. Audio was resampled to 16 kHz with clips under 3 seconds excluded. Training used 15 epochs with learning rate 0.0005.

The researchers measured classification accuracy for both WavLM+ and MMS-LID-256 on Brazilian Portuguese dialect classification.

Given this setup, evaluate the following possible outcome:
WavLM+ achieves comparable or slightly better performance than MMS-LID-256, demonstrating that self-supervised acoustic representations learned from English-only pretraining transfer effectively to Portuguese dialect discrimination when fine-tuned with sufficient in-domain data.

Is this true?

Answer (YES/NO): NO